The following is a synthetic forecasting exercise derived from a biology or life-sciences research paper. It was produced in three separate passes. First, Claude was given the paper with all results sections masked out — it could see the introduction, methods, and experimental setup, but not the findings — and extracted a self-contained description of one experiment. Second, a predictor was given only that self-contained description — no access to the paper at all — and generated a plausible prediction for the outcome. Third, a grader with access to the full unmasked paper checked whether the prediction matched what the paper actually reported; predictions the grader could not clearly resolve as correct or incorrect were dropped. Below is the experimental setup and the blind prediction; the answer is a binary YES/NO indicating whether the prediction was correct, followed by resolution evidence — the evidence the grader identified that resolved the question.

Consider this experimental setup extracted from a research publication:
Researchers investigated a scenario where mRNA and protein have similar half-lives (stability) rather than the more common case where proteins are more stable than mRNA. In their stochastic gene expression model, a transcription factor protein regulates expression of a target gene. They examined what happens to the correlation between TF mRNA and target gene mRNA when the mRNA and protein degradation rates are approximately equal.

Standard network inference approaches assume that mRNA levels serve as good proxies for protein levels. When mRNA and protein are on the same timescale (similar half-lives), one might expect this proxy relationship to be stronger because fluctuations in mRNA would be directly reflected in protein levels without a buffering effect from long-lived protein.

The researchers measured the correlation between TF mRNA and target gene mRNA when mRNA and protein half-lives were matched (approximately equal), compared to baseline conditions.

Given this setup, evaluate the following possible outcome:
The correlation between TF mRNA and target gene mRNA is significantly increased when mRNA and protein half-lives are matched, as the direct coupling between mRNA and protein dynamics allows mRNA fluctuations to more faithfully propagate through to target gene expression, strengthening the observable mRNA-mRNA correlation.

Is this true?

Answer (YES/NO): NO